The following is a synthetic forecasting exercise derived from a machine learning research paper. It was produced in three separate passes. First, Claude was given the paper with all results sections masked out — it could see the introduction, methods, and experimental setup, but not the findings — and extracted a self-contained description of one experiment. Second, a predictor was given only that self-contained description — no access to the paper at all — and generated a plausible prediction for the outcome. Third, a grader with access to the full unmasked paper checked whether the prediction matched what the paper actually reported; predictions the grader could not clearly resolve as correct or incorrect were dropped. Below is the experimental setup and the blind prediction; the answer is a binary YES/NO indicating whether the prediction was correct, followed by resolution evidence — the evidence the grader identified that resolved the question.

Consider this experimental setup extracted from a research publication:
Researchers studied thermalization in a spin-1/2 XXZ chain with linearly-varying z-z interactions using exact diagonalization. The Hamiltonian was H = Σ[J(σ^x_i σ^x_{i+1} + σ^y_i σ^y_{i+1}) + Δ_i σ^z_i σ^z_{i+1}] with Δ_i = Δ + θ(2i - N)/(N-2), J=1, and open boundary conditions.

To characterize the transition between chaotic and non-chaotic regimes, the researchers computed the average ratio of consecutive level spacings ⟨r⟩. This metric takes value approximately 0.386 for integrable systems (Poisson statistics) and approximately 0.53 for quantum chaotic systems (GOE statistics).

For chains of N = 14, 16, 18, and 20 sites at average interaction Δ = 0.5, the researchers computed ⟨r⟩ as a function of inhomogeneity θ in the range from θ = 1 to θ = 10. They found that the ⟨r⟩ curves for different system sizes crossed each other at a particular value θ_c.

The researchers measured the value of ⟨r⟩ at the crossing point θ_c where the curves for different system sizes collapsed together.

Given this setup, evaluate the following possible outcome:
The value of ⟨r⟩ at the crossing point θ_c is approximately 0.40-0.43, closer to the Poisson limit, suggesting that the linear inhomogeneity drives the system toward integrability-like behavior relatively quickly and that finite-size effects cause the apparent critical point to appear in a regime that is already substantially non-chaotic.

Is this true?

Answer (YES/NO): YES